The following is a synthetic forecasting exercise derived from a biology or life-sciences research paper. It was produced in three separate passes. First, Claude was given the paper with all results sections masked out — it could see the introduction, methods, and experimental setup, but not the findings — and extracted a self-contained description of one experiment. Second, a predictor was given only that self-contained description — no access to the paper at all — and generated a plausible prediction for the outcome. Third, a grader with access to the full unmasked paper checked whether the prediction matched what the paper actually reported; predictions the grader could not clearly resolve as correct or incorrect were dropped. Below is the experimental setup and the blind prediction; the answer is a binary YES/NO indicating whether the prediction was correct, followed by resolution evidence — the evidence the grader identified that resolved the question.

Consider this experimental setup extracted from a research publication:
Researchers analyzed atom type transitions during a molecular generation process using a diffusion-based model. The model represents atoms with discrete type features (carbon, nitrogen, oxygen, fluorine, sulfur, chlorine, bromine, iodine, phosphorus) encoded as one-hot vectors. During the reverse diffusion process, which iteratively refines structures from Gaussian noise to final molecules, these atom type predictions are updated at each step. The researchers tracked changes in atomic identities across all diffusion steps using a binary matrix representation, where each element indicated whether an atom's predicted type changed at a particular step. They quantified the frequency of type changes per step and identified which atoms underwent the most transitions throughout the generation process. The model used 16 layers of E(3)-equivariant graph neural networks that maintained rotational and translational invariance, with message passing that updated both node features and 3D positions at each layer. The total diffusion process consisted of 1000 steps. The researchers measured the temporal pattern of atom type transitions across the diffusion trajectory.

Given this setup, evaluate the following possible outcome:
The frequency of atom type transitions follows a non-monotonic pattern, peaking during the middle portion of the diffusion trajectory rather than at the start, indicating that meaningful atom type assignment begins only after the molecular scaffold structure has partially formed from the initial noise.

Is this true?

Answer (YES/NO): NO